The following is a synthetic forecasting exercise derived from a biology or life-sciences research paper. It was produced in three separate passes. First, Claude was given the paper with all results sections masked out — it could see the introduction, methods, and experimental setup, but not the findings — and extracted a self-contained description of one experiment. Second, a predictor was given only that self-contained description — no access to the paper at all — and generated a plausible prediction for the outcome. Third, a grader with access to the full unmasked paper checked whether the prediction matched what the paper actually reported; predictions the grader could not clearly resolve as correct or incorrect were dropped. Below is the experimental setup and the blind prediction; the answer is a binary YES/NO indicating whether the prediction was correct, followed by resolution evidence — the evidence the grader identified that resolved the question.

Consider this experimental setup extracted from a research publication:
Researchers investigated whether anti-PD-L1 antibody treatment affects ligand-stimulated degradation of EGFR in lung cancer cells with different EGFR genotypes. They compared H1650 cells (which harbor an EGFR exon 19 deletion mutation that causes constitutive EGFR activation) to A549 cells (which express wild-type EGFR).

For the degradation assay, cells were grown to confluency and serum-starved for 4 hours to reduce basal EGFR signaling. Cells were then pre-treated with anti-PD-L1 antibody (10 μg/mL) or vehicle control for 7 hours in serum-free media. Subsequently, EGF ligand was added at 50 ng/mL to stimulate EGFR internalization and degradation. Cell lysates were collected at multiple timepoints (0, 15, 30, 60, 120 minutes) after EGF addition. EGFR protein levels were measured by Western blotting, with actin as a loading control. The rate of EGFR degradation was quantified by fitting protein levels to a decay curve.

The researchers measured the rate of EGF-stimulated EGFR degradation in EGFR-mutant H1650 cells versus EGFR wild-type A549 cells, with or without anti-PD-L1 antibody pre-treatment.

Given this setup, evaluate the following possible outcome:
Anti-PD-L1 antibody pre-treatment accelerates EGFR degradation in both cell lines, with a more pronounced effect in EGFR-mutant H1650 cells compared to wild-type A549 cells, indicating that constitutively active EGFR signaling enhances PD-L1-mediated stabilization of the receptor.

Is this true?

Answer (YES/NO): NO